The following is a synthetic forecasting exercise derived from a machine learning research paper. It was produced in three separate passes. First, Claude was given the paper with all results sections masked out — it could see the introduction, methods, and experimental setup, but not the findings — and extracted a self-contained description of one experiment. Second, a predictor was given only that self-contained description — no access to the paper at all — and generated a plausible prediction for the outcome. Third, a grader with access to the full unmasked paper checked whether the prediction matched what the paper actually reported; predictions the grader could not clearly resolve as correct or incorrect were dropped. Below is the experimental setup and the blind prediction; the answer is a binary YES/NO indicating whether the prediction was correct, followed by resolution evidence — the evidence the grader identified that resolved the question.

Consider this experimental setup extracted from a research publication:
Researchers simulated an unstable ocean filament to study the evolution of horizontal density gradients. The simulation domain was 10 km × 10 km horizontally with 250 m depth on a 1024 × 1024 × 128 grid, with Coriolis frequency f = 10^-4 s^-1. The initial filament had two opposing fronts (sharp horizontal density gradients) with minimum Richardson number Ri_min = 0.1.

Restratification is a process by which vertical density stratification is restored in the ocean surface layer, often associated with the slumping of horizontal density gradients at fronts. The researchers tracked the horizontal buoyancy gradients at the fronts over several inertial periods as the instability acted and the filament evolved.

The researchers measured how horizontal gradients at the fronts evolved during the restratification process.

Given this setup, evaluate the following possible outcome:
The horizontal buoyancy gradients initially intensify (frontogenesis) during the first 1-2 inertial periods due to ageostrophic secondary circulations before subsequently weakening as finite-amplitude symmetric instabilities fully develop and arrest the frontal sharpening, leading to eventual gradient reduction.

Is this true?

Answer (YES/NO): NO